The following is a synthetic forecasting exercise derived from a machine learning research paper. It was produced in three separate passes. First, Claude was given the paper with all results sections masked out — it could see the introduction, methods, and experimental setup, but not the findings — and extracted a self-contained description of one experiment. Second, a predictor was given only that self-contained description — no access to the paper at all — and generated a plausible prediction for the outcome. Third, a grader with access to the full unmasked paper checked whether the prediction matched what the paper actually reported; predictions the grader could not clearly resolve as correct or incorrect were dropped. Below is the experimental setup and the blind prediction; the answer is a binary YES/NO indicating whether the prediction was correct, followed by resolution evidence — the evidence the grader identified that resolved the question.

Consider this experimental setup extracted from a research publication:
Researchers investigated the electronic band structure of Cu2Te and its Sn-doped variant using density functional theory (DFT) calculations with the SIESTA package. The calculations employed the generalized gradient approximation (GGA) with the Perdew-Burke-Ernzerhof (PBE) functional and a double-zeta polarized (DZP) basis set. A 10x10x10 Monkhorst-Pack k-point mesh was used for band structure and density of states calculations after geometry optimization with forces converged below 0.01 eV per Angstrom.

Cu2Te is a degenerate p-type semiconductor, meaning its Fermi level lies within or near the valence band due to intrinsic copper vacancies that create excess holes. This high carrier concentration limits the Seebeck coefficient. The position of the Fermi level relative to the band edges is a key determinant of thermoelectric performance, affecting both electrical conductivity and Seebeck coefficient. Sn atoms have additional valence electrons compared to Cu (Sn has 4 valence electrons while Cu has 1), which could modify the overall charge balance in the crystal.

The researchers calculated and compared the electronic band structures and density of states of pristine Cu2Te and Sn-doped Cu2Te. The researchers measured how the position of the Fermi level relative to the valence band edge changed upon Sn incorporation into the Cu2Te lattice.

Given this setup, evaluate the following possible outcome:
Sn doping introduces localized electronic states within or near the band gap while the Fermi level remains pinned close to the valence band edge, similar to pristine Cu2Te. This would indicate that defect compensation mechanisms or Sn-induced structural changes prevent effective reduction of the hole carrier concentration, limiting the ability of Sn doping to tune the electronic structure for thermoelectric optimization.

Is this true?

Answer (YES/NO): NO